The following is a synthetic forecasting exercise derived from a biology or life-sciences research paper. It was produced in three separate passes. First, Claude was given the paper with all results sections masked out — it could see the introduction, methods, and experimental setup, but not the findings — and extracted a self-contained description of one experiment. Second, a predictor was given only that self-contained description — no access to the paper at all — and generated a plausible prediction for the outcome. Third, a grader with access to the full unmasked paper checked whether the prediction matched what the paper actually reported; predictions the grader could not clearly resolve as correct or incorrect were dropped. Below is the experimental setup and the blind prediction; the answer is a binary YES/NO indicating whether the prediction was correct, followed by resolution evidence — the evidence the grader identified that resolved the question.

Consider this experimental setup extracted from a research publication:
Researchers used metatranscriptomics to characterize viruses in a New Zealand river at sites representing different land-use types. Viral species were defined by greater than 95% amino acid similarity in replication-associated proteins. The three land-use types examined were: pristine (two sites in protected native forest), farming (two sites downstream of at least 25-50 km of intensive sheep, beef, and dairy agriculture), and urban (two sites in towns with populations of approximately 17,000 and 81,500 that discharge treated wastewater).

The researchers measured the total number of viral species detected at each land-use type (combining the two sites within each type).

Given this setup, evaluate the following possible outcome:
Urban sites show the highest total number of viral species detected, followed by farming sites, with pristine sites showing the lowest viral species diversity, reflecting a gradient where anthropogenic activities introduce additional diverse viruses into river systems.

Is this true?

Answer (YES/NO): YES